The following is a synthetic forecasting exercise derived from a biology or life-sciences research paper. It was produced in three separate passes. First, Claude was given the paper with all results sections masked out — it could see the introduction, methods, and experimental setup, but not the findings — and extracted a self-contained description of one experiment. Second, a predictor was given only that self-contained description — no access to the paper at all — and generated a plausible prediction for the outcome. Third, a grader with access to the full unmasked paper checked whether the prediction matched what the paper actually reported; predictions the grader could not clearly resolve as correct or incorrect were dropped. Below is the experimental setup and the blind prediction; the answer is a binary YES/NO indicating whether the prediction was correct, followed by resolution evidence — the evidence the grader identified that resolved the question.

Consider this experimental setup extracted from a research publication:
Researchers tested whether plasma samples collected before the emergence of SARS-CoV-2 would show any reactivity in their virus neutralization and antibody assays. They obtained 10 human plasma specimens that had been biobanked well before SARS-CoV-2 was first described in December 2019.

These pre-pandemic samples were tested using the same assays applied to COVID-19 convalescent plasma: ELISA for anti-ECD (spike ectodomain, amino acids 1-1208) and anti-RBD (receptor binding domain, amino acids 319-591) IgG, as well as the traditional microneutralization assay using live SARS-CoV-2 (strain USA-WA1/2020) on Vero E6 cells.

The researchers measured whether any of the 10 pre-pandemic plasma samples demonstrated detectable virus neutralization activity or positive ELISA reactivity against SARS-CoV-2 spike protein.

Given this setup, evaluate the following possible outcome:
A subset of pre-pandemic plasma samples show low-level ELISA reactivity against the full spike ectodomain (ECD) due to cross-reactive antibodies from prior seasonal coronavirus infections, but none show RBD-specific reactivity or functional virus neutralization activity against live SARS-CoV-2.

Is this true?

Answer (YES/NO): NO